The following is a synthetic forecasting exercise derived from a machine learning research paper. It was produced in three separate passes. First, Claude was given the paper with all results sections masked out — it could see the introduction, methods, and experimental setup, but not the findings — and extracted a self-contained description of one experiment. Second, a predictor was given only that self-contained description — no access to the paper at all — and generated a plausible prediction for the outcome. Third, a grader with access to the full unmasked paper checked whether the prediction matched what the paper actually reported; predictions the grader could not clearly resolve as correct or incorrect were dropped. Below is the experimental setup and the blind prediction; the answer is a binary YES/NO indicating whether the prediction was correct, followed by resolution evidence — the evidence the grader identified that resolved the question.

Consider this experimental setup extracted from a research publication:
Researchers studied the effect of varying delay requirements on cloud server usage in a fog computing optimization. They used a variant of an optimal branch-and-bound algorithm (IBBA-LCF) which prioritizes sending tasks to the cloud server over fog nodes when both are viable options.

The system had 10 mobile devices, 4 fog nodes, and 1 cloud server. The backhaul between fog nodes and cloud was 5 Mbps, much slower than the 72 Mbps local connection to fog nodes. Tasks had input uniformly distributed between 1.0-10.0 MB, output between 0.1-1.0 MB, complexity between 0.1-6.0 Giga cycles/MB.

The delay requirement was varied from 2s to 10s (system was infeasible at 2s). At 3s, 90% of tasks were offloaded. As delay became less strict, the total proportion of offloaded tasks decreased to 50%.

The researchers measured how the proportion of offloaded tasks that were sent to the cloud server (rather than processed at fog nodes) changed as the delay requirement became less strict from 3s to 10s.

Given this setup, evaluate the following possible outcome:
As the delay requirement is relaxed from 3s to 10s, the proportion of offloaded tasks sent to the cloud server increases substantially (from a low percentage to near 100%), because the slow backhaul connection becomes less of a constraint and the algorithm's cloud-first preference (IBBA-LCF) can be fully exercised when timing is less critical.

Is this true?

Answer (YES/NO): NO